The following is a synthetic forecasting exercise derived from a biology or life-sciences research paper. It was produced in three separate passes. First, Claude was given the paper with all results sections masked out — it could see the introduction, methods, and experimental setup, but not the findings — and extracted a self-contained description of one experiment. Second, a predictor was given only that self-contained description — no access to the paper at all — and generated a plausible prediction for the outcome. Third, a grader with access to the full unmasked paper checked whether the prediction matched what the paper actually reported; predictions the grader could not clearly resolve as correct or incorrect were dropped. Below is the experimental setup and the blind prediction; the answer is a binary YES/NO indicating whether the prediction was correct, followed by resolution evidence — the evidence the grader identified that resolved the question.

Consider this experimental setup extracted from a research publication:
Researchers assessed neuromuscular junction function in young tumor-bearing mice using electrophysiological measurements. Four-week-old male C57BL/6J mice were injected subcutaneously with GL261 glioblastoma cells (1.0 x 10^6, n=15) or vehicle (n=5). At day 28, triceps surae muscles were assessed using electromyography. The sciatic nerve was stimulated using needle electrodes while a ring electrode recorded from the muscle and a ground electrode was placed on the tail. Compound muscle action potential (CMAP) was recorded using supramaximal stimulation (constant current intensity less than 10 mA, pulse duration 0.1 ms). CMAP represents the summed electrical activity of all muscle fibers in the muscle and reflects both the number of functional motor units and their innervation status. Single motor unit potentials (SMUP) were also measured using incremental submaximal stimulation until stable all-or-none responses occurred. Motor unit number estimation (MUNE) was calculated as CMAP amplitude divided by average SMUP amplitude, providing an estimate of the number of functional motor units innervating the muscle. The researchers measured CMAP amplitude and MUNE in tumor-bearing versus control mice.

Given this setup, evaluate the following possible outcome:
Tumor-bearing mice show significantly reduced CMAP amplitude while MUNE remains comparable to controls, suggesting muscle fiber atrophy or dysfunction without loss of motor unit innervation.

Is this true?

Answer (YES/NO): NO